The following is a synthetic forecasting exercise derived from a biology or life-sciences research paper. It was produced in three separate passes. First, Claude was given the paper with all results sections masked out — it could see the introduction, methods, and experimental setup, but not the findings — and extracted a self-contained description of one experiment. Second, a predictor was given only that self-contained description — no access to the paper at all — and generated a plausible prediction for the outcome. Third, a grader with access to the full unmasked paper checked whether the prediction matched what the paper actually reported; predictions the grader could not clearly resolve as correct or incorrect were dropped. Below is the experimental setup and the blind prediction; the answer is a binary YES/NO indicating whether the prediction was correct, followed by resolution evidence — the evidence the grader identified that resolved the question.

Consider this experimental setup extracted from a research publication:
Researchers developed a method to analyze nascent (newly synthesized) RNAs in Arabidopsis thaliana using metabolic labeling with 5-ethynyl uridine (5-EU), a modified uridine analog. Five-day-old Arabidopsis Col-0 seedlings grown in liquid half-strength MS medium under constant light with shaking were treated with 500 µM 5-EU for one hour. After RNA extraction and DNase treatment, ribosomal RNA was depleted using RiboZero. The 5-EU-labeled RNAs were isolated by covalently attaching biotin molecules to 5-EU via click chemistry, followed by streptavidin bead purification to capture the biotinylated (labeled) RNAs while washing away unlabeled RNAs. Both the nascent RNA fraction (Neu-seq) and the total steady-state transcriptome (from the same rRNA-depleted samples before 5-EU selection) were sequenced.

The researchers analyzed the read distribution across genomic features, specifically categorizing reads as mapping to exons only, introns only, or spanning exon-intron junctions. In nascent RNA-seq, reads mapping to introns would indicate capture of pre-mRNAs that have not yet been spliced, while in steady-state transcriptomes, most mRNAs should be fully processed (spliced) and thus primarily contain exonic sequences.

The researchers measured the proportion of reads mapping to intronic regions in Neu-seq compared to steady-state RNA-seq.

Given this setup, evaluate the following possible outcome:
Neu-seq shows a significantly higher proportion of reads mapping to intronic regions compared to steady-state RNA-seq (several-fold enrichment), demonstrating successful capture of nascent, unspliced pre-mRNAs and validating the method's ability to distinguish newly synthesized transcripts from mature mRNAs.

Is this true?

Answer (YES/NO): NO